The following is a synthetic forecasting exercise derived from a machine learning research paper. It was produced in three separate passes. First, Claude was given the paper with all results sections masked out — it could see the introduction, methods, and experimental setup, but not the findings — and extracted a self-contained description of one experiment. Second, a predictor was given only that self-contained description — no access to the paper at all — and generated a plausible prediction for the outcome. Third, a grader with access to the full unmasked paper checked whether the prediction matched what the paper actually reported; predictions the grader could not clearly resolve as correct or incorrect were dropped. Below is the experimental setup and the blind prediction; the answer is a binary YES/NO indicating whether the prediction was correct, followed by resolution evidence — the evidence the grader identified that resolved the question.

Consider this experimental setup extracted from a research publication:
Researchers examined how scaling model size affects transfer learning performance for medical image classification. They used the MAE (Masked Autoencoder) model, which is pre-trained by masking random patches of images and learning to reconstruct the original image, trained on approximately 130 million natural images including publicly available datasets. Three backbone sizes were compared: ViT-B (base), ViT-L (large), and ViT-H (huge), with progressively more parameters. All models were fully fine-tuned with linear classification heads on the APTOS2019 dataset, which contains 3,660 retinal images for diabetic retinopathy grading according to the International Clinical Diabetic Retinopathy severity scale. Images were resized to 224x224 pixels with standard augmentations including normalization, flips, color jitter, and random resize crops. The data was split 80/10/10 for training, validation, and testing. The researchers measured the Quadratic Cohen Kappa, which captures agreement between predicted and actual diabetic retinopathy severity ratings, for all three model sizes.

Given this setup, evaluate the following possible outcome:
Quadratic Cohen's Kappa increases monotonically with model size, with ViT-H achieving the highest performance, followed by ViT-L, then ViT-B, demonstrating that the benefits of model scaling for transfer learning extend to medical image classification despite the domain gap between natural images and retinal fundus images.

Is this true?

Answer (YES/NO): NO